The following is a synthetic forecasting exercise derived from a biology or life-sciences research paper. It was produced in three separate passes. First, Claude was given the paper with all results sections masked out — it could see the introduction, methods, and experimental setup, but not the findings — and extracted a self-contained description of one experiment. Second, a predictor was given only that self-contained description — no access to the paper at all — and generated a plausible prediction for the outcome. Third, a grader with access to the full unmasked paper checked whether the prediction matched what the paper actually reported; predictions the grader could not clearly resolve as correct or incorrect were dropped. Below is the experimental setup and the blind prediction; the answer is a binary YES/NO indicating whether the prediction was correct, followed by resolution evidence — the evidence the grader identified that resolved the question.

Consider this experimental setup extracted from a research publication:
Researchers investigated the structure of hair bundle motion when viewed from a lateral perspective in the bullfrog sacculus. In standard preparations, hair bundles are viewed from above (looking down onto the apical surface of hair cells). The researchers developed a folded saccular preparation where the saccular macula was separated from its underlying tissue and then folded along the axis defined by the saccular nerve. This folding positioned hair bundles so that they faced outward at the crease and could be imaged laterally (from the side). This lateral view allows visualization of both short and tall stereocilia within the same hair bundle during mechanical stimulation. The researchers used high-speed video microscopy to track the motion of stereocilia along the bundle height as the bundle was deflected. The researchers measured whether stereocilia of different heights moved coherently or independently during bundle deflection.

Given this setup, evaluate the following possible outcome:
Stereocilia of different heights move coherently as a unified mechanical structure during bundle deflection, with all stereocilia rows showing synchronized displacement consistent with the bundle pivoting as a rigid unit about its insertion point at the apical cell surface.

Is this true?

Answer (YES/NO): YES